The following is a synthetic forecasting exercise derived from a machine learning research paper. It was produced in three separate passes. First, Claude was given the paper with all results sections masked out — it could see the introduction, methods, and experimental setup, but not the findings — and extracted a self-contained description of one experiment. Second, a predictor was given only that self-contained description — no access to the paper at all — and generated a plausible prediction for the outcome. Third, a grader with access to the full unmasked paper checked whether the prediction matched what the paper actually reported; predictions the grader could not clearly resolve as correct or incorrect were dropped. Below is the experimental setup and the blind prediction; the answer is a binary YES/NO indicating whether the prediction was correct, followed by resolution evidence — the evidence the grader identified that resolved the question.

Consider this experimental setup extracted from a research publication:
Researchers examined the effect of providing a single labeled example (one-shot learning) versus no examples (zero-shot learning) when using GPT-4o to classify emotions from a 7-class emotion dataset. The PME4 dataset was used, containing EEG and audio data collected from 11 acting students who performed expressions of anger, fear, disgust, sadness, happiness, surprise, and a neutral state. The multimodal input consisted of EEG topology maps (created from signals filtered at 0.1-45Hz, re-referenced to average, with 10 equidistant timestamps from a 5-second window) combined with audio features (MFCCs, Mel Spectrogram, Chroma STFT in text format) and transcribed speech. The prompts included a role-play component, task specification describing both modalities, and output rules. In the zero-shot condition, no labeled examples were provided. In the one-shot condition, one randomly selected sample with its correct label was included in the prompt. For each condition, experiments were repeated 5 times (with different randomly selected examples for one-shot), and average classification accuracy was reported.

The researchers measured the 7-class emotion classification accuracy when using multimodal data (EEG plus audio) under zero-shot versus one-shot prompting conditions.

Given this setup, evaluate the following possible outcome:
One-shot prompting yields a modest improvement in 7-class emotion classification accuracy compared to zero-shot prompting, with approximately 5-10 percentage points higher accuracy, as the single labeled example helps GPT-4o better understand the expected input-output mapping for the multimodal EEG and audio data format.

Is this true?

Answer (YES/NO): YES